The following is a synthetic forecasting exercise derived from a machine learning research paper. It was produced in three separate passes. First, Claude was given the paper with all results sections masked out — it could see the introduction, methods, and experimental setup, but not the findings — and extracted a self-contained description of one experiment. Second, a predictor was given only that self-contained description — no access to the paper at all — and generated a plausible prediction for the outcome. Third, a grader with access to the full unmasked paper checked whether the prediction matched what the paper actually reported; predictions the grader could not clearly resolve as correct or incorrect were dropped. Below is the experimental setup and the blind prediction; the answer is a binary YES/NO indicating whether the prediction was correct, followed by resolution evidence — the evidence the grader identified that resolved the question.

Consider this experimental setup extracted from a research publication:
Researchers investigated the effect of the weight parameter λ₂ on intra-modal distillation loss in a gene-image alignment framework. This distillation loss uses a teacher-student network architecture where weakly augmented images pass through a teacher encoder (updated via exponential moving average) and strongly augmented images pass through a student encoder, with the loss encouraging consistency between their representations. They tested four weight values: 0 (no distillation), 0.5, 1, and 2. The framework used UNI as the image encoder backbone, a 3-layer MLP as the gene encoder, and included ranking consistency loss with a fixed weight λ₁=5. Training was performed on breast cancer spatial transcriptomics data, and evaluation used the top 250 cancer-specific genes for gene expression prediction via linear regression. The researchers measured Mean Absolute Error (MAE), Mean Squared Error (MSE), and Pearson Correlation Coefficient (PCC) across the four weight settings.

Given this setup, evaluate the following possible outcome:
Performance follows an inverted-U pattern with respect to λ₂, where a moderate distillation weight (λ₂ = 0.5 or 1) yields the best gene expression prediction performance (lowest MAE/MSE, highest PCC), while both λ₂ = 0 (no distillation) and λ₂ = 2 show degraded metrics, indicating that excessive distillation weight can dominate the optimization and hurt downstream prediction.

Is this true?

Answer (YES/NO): YES